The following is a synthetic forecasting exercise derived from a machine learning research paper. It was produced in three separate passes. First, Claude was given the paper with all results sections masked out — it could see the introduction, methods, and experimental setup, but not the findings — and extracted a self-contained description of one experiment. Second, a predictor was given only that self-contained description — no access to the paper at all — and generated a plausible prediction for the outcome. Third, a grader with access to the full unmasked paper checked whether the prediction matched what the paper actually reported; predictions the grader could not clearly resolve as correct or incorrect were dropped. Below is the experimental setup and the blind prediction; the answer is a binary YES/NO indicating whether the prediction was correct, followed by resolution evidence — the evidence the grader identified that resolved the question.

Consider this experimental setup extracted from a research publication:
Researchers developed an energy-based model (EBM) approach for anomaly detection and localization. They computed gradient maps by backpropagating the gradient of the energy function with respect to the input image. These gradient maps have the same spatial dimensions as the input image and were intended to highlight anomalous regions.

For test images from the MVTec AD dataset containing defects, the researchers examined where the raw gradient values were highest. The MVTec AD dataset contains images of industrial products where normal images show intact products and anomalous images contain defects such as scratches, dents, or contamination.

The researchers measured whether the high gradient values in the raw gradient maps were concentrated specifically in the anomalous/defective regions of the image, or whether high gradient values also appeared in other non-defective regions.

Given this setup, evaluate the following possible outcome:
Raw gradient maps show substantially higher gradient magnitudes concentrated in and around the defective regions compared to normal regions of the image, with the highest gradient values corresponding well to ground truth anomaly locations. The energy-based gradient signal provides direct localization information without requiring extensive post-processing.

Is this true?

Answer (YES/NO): NO